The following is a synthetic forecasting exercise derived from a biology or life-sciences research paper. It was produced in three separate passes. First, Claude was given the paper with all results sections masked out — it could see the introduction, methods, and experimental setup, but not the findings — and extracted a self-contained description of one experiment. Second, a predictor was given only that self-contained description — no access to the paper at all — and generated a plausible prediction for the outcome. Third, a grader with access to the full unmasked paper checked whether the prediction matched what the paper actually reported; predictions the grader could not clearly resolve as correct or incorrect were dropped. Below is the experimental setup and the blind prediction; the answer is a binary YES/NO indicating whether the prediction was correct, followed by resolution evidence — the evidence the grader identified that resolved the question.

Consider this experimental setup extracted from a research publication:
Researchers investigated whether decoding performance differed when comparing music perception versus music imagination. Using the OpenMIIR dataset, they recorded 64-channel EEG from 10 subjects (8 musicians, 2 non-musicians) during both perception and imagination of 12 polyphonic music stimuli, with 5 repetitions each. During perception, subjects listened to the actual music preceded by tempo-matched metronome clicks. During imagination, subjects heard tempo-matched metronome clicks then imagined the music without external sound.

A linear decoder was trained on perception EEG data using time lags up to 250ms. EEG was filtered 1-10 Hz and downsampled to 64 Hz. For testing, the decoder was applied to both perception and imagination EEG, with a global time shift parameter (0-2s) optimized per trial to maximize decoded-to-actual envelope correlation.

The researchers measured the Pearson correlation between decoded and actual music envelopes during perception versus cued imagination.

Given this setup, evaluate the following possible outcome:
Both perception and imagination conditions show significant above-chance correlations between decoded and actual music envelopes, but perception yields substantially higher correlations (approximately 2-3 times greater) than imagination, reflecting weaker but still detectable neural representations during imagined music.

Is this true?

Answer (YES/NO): NO